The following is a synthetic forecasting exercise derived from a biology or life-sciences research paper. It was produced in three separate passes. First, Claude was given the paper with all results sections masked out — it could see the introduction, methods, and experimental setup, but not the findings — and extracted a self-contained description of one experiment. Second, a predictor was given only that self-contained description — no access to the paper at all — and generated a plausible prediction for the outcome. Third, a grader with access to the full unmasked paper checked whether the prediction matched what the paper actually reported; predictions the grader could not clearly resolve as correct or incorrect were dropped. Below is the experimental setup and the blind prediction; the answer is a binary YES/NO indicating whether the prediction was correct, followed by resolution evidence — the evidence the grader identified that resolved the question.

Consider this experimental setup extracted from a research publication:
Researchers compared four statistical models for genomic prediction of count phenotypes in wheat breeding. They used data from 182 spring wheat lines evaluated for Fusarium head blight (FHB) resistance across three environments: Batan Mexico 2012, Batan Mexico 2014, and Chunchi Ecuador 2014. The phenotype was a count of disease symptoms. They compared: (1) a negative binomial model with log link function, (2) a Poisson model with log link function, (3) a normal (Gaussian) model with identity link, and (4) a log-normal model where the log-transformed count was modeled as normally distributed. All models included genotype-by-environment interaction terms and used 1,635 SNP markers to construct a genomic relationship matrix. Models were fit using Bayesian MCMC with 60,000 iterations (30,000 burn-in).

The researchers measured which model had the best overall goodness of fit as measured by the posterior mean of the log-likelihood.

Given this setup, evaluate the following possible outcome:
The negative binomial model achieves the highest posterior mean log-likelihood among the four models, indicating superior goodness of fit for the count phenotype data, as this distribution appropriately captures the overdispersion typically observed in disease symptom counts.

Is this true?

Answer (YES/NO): NO